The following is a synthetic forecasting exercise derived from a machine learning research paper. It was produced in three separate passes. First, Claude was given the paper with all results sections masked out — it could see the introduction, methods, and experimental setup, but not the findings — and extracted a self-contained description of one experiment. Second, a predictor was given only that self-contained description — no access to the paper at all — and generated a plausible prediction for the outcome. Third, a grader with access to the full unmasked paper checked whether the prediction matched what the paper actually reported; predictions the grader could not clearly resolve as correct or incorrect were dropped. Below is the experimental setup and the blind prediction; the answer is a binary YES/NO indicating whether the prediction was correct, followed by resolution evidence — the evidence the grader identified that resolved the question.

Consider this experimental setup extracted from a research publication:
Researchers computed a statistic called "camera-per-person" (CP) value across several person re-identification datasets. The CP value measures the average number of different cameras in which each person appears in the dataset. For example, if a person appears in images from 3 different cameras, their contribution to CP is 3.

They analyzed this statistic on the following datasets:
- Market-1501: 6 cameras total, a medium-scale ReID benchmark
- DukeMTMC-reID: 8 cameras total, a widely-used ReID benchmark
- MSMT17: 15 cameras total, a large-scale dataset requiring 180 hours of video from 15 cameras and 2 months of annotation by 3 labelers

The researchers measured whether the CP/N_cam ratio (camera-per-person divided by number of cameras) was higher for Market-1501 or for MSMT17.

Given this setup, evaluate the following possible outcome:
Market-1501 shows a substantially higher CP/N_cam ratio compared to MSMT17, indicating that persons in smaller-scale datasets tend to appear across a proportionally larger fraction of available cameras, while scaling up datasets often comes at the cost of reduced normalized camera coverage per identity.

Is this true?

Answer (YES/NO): YES